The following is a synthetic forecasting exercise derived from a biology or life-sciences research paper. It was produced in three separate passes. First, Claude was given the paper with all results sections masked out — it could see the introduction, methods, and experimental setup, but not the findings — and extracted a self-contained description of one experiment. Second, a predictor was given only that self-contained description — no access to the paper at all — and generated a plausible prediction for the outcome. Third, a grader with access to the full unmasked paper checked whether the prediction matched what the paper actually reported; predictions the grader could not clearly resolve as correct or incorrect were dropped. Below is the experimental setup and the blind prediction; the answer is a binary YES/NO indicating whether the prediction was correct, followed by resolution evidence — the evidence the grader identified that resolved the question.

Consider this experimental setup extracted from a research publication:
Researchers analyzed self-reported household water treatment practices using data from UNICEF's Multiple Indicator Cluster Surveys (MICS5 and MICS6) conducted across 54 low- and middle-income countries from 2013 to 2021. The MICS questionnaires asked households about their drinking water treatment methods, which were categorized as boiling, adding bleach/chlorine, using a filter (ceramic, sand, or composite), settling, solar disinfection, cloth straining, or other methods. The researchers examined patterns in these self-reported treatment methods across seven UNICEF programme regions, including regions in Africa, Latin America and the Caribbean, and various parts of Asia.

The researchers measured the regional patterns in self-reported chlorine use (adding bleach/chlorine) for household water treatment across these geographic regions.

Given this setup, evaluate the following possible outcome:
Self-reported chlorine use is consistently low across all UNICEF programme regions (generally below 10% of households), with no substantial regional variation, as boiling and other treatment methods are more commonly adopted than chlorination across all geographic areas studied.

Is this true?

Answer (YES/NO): NO